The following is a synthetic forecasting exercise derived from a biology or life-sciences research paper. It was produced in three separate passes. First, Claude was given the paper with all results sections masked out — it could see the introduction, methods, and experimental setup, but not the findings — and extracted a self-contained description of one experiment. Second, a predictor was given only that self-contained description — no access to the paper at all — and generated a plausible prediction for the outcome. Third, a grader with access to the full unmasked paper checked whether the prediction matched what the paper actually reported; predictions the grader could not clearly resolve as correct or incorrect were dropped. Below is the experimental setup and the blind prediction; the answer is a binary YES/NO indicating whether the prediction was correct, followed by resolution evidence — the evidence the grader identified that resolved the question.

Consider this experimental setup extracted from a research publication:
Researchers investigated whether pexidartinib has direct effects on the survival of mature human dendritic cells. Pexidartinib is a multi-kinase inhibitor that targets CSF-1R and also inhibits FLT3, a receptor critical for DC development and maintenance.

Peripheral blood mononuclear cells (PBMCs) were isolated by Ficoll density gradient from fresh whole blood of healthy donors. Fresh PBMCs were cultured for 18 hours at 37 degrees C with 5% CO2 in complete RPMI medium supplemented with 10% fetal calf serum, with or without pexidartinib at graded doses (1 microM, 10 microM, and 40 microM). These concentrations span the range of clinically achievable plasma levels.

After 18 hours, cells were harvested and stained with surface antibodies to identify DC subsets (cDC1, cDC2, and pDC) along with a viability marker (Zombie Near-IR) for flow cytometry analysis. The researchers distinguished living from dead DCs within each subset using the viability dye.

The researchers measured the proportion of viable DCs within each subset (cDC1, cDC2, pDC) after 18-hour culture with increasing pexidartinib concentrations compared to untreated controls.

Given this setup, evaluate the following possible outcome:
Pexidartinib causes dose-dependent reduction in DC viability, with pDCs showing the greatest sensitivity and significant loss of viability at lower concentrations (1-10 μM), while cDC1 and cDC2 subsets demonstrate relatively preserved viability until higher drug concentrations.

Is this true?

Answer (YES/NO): NO